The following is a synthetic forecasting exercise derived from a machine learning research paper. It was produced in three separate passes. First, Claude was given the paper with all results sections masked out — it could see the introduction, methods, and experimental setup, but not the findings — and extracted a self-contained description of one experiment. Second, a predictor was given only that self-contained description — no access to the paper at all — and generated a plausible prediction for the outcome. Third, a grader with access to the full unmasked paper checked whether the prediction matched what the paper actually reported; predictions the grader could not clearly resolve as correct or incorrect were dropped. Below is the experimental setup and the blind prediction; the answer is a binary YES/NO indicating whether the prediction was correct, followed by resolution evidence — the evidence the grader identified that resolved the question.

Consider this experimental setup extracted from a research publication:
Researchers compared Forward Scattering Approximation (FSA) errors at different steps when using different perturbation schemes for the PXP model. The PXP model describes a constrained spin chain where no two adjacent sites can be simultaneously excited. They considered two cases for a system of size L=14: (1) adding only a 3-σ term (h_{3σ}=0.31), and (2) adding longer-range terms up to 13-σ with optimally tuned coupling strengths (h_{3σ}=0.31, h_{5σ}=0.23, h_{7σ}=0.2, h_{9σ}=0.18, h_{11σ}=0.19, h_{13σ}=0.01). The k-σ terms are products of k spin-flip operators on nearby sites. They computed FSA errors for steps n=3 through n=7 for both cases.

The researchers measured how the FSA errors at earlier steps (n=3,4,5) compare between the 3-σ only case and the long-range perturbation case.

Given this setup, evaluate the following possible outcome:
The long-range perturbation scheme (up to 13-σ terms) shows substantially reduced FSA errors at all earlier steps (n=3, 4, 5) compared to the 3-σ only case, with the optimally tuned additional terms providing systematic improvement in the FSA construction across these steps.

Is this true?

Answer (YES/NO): NO